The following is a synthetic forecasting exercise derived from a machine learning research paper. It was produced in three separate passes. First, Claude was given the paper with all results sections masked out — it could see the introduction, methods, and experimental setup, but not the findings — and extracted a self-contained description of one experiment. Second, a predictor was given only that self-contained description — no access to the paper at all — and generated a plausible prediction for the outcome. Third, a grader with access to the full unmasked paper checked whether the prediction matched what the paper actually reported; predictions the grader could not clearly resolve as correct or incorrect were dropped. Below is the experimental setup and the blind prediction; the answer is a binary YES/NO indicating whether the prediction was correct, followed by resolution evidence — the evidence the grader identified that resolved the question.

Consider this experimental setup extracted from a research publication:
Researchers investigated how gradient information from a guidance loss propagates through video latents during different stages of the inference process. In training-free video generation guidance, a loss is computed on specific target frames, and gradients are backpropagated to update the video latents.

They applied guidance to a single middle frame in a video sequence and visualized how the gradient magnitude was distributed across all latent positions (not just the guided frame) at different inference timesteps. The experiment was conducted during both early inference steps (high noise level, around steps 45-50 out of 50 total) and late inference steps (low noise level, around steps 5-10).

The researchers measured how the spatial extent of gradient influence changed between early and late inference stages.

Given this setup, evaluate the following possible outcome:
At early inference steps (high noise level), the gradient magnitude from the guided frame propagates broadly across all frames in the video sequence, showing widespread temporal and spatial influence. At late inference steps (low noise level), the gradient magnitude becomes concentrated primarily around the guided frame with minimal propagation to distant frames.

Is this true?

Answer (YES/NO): YES